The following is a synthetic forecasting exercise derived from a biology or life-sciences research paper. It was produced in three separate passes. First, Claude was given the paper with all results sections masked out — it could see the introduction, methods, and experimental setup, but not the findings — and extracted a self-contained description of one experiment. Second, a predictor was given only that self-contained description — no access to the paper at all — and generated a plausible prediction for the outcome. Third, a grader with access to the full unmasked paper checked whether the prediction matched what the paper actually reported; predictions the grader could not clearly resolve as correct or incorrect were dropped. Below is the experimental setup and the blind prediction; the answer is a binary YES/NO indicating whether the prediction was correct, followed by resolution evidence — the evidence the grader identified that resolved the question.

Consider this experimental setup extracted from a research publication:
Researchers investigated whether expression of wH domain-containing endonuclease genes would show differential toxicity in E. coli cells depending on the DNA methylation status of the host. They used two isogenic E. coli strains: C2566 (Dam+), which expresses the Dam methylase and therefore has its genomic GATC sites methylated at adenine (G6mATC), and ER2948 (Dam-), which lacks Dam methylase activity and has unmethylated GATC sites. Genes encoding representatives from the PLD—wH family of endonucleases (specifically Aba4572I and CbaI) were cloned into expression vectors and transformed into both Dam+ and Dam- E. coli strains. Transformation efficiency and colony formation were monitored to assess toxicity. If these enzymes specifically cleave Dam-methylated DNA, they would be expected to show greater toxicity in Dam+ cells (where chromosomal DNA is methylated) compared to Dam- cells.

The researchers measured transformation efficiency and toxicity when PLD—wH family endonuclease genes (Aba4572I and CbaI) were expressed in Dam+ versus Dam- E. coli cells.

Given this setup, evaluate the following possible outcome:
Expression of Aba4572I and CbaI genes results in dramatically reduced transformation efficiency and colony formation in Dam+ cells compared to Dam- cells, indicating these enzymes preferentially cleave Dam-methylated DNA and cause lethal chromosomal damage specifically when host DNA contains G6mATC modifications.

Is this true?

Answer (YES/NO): NO